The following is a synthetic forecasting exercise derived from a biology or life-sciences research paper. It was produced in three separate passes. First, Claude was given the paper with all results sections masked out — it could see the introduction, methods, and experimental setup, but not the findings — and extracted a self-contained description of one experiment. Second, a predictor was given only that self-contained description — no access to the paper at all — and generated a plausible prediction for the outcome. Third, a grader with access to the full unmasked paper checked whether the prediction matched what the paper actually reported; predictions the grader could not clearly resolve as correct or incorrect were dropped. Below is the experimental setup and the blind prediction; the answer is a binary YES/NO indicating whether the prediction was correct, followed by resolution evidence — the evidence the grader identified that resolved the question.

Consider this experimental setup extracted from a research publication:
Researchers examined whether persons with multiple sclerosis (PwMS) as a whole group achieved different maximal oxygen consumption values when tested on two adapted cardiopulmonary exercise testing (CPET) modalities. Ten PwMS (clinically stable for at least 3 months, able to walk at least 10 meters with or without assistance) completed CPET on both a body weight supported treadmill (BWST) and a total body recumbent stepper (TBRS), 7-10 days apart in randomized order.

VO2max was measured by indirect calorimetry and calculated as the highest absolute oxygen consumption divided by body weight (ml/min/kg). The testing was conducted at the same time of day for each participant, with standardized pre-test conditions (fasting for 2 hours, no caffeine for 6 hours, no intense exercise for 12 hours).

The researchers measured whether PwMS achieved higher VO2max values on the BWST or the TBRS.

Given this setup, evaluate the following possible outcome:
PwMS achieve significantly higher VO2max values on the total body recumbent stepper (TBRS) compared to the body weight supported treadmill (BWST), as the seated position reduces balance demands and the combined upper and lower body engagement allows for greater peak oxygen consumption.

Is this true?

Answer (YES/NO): NO